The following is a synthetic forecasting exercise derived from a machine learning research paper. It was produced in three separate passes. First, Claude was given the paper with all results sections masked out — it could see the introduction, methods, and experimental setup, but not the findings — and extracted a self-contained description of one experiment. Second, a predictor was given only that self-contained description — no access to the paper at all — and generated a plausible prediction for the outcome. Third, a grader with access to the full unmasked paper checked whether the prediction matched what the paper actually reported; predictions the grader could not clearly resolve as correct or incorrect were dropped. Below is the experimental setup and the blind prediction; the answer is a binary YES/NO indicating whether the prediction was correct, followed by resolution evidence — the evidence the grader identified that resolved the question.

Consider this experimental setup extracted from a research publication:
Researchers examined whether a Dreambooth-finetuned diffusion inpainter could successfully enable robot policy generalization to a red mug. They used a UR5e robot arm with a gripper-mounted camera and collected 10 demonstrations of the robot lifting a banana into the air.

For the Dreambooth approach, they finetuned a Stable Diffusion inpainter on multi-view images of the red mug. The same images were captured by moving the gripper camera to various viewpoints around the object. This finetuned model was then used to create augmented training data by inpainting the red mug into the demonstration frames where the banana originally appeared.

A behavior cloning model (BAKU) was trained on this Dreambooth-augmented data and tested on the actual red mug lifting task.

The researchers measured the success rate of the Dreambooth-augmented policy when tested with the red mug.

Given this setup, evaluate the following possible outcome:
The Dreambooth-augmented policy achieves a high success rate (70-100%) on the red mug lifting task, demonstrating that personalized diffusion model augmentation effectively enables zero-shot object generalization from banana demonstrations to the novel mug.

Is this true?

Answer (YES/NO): YES